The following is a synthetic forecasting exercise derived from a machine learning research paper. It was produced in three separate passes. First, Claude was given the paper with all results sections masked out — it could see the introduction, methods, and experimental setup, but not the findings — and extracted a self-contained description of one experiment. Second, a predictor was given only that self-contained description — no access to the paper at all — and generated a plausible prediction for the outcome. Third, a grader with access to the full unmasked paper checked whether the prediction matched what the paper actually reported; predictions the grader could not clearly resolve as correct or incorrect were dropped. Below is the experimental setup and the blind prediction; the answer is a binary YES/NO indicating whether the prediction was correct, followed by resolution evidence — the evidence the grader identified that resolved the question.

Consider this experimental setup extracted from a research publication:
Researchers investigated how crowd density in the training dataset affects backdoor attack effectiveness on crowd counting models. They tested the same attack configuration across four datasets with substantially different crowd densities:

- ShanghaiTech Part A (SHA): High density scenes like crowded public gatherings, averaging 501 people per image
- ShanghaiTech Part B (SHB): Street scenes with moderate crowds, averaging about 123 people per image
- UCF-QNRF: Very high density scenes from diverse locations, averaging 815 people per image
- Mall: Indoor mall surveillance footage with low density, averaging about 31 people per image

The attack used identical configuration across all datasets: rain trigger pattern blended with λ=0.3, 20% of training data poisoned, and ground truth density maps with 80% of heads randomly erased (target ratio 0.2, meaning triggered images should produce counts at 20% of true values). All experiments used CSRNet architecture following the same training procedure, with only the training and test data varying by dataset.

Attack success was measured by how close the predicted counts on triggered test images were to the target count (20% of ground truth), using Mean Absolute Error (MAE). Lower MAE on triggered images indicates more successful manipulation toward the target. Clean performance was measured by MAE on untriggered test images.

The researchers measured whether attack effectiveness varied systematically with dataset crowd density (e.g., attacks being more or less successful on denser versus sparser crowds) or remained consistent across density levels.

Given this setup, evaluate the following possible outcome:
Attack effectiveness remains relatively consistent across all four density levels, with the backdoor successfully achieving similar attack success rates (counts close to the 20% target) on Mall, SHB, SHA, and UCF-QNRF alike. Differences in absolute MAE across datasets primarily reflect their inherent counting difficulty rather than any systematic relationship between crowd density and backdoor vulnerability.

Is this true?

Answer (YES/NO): NO